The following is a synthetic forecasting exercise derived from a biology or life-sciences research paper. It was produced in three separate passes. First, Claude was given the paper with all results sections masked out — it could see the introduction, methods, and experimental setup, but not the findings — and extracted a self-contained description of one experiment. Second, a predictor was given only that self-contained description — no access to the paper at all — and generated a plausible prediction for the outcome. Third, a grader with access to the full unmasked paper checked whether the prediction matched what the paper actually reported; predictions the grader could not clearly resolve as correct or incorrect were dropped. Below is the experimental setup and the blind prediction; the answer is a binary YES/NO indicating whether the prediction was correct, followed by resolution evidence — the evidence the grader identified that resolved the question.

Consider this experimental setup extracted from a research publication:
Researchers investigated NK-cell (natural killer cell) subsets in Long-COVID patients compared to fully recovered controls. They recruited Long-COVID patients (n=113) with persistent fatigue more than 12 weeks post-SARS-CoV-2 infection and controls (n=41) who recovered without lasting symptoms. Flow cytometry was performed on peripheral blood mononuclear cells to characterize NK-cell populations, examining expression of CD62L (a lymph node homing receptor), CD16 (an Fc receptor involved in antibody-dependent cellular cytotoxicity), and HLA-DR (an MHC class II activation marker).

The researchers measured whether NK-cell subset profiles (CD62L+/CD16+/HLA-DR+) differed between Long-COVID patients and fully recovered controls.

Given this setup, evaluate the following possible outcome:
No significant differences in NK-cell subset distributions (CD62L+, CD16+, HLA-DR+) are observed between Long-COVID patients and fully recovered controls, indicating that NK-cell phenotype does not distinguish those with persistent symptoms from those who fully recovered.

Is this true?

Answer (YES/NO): NO